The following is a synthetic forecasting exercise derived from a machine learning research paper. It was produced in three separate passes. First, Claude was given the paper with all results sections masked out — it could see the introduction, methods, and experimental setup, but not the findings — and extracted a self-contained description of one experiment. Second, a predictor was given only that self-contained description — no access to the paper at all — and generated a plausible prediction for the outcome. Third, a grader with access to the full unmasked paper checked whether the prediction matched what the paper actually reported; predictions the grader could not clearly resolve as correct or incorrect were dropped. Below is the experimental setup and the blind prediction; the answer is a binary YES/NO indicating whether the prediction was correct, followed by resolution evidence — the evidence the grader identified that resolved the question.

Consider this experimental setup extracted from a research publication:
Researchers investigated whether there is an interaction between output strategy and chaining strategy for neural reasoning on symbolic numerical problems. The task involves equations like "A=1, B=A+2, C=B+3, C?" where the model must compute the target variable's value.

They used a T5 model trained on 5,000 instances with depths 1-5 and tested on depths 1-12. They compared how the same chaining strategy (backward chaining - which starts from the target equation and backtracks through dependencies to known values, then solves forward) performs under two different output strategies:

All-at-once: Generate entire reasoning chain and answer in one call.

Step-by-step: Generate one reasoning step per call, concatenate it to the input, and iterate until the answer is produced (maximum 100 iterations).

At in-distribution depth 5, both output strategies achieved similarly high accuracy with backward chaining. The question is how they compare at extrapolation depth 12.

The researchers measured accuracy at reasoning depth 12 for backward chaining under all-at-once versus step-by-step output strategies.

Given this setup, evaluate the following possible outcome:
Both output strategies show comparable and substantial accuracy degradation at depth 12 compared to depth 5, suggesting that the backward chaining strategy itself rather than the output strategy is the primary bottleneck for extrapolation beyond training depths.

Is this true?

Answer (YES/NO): NO